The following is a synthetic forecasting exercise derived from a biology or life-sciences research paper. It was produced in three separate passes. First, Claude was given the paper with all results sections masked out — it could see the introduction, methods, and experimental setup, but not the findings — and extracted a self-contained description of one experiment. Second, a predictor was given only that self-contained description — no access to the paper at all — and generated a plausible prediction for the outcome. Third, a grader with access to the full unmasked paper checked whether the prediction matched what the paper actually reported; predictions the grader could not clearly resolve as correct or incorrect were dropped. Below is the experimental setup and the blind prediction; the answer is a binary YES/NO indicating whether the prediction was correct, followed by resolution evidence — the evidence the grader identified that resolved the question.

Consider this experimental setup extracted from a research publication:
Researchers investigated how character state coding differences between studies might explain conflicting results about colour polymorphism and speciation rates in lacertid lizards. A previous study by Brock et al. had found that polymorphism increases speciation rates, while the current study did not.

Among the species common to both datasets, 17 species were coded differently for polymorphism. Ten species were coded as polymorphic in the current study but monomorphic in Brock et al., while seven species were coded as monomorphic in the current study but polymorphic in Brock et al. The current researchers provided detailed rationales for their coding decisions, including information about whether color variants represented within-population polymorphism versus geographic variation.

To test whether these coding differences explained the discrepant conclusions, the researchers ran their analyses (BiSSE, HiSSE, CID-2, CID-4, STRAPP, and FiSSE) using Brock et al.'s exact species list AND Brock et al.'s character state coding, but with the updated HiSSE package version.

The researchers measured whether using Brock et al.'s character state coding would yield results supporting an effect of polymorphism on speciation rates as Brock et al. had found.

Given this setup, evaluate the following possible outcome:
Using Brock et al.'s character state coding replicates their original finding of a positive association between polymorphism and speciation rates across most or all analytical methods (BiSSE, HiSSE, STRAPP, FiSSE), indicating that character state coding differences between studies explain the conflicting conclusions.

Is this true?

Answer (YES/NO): NO